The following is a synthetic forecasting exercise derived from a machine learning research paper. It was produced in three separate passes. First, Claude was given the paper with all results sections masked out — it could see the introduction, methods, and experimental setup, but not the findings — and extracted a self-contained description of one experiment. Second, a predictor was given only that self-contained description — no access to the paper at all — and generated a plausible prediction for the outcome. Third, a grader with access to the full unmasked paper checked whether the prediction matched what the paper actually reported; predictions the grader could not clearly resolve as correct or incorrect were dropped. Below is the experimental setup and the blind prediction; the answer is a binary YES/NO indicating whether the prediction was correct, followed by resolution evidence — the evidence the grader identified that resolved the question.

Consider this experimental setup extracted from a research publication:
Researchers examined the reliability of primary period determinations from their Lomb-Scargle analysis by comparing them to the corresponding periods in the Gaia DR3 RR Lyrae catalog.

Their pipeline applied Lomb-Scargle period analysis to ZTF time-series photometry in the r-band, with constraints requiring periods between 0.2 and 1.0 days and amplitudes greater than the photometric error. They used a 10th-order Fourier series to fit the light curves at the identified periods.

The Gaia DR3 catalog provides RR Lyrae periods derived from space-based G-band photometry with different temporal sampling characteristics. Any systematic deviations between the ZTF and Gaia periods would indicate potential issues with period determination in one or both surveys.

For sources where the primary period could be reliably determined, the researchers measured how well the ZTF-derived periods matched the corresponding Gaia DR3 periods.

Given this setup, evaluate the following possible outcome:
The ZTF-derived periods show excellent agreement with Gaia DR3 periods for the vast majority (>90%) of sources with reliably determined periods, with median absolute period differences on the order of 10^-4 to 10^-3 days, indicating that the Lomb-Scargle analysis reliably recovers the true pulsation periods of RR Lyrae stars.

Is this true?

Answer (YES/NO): YES